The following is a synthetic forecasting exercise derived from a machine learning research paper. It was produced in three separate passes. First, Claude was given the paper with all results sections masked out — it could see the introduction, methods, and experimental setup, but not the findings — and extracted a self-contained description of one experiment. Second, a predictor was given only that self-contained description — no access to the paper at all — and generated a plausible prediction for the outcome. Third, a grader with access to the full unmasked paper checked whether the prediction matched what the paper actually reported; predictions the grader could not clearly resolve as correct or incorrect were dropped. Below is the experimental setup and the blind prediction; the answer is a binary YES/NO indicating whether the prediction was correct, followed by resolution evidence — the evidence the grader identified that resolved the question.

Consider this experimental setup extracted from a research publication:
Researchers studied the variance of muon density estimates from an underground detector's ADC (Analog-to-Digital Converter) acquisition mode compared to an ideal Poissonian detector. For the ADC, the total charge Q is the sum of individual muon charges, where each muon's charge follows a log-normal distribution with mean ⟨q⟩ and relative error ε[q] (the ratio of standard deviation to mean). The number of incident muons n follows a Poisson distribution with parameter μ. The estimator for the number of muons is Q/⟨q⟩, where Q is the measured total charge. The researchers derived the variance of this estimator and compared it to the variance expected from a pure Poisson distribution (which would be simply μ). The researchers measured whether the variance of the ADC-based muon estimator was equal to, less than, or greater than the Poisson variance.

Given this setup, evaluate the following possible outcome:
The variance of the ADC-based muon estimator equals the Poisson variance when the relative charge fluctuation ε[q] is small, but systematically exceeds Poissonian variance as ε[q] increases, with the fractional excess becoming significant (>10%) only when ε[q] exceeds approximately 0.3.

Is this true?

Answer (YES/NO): NO